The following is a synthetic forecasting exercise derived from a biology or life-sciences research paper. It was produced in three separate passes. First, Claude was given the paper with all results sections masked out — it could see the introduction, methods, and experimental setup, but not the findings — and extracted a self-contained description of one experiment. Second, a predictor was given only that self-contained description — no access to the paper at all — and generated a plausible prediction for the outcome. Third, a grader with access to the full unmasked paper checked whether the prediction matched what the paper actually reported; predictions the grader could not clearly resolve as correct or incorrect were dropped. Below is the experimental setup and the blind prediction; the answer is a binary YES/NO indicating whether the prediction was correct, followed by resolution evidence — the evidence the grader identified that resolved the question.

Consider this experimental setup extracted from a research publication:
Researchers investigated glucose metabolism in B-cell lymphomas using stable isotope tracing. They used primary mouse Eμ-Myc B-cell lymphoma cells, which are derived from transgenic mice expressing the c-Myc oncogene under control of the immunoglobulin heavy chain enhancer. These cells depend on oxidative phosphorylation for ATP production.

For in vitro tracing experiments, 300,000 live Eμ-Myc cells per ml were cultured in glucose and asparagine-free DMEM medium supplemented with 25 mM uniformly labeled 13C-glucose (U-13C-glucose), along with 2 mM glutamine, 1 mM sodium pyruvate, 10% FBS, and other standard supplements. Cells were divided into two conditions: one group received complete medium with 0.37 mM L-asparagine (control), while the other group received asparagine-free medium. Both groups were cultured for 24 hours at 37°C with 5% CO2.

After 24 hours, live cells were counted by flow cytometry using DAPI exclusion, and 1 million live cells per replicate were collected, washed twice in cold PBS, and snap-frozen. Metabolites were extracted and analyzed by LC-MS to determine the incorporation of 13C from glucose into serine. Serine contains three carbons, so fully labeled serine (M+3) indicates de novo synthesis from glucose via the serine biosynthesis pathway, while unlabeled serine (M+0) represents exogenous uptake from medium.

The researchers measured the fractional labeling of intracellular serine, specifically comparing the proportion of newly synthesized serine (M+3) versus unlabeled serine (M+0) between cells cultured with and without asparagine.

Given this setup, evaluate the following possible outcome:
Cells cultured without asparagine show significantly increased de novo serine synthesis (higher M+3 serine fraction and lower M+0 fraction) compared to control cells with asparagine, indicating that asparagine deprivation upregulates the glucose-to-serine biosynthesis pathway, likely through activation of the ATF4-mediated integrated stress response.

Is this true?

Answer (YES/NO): YES